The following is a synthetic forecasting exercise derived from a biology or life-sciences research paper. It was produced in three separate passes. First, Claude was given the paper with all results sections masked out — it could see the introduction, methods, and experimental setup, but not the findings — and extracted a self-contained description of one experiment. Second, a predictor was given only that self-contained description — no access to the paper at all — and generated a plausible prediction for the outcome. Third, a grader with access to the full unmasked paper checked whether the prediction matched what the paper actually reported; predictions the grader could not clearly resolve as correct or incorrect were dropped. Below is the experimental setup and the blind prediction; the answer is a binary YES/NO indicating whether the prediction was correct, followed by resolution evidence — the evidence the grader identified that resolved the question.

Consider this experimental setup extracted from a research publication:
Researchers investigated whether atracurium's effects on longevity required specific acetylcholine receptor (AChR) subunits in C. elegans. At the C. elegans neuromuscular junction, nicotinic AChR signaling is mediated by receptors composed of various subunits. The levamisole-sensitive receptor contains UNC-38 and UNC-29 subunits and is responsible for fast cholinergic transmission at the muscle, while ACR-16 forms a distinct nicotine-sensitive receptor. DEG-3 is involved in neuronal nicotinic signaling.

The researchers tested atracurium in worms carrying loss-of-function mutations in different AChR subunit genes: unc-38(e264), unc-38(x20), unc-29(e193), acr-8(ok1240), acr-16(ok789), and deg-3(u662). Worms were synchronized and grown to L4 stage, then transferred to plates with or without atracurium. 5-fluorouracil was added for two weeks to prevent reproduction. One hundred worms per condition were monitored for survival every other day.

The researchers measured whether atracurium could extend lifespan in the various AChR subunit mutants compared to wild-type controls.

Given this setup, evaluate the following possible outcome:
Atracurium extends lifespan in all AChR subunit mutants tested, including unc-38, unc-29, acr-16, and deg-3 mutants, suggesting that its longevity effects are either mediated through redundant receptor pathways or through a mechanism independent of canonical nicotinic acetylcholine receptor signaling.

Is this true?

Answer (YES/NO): NO